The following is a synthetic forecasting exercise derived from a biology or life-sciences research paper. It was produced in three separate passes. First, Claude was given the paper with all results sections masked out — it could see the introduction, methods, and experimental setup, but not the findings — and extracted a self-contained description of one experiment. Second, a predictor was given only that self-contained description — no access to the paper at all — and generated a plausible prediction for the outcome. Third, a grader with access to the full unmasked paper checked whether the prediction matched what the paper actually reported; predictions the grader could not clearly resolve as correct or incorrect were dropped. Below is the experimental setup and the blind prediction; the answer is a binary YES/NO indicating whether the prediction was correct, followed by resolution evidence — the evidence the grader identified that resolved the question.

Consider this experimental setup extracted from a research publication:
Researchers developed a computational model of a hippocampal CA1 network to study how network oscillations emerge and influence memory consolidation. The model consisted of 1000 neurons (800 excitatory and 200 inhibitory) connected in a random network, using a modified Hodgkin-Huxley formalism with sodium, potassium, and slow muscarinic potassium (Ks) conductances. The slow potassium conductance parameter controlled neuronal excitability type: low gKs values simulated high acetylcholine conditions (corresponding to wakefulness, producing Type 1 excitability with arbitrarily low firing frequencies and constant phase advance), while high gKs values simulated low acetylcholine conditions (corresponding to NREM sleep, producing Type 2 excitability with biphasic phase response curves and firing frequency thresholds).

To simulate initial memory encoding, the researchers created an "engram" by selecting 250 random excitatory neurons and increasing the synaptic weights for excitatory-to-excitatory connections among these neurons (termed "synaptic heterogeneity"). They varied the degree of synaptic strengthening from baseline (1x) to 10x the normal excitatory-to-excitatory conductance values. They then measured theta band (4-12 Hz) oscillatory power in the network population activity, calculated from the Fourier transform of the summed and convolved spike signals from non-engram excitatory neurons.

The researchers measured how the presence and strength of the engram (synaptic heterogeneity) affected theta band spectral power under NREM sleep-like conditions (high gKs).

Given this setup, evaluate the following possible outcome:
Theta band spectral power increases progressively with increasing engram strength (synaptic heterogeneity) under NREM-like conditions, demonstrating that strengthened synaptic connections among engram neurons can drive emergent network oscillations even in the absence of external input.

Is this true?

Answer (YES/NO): YES